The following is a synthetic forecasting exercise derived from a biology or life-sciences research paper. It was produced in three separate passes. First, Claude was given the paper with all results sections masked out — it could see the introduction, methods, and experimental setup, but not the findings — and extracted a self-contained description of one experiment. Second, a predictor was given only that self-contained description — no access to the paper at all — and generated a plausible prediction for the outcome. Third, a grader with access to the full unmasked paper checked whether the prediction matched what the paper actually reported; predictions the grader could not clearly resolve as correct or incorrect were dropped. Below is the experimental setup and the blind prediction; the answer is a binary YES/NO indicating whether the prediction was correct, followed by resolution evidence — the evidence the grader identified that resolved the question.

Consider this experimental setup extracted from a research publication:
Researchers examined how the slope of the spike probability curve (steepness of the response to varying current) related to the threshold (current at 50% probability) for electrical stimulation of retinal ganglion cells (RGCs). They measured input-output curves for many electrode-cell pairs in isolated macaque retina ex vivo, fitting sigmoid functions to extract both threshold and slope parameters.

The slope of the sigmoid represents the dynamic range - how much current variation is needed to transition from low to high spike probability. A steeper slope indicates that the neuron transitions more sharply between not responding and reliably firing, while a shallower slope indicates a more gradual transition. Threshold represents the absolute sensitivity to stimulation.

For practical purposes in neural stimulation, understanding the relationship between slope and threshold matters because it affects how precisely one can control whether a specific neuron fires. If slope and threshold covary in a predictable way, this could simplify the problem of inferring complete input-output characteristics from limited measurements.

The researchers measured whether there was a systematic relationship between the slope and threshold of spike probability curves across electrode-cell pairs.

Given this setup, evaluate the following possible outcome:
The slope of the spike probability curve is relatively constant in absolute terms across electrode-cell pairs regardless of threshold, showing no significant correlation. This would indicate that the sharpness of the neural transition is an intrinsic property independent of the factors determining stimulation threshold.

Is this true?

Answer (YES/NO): NO